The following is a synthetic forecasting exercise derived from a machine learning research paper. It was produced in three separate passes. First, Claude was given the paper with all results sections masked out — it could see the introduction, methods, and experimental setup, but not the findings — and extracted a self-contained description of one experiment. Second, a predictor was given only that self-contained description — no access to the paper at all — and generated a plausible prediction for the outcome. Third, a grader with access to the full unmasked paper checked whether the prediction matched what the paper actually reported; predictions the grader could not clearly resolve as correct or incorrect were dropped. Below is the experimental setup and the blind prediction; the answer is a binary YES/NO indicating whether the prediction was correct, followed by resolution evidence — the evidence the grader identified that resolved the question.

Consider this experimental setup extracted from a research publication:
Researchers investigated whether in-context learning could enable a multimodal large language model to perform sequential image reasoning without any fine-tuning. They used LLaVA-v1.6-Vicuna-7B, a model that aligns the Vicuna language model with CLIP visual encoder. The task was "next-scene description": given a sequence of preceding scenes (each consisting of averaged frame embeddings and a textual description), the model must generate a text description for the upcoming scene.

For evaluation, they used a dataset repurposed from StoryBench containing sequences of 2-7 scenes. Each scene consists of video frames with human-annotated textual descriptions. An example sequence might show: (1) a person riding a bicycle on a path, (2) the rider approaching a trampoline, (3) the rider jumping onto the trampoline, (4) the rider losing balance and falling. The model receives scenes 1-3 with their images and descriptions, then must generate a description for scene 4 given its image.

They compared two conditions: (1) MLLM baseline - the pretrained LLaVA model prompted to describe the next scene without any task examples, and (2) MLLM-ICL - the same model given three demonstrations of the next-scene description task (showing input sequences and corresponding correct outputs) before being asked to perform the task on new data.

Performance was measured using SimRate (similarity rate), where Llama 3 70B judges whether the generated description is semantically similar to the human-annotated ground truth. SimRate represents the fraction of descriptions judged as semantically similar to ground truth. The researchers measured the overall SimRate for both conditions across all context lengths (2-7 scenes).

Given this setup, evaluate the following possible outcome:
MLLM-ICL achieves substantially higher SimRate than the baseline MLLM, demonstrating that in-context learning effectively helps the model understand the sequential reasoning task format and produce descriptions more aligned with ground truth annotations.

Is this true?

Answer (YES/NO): NO